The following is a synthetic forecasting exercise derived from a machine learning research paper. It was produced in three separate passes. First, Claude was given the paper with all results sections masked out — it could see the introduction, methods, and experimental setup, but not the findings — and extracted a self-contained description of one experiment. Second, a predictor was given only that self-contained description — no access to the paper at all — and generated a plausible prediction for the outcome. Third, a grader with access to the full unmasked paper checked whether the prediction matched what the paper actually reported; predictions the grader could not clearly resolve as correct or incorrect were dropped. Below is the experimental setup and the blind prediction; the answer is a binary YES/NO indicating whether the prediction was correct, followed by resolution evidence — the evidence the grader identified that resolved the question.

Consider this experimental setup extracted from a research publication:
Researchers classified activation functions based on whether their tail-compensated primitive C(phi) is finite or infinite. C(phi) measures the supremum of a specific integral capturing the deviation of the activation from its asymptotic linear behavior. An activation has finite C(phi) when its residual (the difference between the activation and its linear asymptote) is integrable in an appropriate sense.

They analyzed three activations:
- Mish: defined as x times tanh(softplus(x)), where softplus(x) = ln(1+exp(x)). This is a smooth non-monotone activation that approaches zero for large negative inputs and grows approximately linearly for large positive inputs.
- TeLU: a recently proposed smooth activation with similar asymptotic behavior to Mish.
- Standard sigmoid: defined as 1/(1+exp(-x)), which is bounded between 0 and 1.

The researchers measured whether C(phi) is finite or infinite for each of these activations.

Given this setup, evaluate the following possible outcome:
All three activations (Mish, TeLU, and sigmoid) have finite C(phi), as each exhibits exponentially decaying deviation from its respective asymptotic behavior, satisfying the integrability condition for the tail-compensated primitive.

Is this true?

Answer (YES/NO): NO